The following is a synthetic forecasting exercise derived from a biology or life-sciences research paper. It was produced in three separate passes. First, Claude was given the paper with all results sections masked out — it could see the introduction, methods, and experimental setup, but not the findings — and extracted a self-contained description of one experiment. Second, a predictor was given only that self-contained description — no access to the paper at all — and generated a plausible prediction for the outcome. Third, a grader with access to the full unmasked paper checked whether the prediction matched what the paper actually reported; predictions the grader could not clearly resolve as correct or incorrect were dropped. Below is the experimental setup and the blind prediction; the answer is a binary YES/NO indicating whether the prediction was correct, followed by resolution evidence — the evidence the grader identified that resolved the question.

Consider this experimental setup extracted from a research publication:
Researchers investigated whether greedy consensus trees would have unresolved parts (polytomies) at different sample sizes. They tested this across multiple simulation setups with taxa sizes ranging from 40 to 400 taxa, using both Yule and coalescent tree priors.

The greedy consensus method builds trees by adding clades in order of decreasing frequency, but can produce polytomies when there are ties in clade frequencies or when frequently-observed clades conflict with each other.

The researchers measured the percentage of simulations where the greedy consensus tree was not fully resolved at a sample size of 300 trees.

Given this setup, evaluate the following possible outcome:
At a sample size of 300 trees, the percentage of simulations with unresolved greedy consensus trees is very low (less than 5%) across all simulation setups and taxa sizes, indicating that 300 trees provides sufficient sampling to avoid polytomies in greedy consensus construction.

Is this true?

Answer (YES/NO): YES